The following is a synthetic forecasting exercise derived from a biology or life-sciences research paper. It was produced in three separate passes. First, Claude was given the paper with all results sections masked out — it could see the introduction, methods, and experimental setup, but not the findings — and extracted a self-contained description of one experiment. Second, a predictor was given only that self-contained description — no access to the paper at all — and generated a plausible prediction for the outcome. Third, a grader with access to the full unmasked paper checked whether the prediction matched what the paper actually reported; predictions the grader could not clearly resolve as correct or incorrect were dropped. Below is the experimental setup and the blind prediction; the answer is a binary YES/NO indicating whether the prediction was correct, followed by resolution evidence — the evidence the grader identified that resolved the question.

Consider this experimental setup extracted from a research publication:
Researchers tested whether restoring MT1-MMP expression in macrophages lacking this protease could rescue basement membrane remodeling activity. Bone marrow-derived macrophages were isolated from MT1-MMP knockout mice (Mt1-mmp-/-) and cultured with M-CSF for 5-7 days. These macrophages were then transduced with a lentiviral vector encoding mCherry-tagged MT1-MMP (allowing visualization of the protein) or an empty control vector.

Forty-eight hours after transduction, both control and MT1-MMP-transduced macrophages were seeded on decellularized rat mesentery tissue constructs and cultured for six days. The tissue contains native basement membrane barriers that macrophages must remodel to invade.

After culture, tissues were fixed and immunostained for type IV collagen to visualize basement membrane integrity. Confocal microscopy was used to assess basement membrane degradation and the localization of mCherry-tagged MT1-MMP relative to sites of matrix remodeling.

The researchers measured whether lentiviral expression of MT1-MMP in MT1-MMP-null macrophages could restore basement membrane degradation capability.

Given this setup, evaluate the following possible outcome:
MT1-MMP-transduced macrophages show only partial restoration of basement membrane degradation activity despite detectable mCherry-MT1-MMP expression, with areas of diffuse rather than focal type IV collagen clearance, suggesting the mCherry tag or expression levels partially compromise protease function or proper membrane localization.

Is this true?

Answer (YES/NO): NO